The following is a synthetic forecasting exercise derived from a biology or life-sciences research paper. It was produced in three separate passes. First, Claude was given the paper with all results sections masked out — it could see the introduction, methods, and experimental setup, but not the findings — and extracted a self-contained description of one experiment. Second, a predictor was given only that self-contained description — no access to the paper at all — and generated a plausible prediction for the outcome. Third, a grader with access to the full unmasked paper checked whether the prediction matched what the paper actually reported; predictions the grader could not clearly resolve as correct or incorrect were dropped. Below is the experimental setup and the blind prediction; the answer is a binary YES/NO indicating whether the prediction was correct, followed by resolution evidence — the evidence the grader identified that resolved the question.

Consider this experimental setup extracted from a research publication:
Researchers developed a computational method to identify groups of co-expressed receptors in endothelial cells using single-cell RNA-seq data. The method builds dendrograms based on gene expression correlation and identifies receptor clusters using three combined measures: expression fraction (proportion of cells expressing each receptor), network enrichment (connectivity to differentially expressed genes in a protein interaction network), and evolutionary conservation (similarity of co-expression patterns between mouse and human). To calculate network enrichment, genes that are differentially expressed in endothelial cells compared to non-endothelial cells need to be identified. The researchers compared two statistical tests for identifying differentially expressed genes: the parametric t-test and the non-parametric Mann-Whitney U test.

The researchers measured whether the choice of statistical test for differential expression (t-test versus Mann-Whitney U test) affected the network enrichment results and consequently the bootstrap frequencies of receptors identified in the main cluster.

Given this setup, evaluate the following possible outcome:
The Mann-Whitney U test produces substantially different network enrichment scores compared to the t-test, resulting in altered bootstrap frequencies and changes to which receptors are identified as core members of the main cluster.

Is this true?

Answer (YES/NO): NO